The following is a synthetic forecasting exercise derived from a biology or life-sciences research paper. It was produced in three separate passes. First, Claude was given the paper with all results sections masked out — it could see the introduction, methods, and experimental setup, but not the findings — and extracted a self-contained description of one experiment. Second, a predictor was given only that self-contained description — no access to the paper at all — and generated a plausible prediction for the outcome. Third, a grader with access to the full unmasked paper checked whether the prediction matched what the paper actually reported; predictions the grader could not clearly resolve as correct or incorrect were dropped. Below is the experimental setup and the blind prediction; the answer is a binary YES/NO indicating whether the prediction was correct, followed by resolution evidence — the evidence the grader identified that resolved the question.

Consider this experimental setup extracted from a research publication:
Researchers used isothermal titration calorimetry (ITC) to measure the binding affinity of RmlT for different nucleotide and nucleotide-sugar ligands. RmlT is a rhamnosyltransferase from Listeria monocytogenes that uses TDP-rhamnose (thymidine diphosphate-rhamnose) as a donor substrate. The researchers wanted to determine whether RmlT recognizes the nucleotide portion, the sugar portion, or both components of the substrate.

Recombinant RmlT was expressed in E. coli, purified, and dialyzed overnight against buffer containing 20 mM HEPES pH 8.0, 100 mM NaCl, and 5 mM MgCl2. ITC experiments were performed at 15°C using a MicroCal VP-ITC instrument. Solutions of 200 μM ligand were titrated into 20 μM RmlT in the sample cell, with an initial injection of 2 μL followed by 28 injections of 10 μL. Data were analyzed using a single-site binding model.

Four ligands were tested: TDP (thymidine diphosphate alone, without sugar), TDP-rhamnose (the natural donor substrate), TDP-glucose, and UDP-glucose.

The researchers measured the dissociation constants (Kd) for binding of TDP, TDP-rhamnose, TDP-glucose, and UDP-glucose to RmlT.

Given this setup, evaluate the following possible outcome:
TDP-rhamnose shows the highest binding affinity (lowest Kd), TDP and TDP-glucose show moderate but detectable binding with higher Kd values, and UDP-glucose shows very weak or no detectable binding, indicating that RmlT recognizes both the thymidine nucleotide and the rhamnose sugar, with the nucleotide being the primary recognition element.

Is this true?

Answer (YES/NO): NO